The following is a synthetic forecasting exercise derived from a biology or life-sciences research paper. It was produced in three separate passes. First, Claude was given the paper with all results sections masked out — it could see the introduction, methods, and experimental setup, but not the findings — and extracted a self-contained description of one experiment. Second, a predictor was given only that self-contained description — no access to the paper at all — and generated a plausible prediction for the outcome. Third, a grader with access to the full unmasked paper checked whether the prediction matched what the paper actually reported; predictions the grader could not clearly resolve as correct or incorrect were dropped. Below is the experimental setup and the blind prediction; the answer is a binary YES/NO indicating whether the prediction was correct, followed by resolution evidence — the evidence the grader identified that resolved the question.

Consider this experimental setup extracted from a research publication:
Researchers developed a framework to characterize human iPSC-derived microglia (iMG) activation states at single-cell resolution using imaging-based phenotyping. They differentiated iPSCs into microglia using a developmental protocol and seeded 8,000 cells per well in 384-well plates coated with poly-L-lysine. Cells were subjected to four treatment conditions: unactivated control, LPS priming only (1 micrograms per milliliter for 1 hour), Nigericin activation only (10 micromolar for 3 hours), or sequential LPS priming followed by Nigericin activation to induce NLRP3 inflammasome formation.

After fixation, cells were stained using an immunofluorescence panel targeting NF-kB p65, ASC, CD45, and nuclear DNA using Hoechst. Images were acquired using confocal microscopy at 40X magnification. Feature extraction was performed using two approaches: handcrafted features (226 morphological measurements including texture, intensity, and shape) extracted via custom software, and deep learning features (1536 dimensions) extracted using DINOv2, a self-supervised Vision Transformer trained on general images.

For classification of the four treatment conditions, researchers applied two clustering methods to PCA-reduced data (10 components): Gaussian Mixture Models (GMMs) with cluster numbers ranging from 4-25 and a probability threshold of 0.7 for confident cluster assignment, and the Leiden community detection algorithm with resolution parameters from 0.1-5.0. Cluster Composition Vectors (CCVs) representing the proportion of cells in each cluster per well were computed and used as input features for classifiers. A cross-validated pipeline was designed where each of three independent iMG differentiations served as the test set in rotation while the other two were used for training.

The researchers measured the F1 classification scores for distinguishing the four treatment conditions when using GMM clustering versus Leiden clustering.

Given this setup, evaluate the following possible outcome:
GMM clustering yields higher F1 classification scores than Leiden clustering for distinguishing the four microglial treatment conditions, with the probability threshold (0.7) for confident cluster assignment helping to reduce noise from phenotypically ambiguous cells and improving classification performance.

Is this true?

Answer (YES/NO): NO